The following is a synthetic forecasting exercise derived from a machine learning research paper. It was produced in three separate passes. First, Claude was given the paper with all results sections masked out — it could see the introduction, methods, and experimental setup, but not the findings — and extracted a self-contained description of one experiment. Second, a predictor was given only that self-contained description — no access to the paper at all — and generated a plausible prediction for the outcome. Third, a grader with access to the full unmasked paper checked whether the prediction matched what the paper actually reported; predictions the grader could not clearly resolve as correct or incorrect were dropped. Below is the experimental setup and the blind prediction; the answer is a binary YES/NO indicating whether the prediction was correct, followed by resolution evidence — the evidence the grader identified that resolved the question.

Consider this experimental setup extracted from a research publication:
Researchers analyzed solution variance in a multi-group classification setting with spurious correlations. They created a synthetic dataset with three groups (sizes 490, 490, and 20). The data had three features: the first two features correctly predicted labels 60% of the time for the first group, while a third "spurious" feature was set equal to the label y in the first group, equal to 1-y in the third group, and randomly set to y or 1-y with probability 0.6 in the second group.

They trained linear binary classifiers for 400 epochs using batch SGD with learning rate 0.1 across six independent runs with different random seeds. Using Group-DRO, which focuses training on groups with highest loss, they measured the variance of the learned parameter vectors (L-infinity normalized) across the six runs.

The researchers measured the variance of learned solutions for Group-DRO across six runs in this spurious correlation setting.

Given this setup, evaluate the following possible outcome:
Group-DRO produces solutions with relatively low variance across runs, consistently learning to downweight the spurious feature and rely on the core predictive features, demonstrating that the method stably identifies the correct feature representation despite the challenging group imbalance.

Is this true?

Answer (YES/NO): NO